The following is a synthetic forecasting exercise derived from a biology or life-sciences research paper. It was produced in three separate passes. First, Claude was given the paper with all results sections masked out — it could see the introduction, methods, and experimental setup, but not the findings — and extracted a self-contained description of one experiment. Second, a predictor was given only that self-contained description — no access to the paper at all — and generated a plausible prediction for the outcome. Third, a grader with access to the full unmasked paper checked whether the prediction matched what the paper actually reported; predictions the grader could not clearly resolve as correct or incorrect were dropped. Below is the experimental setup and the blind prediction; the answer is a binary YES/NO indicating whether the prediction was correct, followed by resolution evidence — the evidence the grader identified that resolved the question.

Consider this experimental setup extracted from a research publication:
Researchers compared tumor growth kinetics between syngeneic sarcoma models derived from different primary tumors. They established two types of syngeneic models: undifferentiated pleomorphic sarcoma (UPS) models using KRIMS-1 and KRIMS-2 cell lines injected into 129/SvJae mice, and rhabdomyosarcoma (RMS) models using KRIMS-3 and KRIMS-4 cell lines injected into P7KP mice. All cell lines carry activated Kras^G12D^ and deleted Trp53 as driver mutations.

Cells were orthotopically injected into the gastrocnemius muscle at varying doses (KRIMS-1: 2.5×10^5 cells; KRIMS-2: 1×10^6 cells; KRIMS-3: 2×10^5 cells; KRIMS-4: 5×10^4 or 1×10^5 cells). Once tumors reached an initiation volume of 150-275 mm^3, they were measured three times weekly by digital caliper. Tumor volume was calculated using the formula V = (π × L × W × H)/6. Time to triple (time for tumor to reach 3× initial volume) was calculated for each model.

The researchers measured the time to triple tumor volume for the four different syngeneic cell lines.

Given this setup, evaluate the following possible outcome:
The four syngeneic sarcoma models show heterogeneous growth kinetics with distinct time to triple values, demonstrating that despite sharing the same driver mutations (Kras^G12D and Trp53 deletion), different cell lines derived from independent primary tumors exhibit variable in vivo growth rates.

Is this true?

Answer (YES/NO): NO